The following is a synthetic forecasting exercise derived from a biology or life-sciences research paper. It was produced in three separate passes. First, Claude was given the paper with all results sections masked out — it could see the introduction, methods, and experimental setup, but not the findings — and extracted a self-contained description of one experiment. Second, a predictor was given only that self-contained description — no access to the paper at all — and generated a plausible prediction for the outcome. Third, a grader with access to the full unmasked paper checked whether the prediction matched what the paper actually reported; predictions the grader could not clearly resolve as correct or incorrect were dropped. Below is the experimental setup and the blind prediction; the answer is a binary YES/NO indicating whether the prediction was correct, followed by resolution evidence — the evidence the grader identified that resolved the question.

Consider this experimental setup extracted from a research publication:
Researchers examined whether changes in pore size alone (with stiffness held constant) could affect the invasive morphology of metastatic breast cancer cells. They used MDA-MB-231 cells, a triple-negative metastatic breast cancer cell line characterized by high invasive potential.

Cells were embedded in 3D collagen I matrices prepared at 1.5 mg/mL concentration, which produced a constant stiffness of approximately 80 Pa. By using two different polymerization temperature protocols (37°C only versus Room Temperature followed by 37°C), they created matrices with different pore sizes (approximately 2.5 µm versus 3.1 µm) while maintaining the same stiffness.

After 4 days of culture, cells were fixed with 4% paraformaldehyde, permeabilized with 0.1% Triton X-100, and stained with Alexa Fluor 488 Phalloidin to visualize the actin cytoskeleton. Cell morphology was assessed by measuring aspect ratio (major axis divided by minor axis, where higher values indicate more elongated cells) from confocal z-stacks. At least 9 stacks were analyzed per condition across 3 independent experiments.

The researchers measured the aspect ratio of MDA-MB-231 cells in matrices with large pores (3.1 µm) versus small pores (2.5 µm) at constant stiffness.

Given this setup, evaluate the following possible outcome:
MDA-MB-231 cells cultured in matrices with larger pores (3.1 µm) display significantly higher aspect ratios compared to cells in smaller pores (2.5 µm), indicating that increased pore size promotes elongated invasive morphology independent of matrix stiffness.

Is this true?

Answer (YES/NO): YES